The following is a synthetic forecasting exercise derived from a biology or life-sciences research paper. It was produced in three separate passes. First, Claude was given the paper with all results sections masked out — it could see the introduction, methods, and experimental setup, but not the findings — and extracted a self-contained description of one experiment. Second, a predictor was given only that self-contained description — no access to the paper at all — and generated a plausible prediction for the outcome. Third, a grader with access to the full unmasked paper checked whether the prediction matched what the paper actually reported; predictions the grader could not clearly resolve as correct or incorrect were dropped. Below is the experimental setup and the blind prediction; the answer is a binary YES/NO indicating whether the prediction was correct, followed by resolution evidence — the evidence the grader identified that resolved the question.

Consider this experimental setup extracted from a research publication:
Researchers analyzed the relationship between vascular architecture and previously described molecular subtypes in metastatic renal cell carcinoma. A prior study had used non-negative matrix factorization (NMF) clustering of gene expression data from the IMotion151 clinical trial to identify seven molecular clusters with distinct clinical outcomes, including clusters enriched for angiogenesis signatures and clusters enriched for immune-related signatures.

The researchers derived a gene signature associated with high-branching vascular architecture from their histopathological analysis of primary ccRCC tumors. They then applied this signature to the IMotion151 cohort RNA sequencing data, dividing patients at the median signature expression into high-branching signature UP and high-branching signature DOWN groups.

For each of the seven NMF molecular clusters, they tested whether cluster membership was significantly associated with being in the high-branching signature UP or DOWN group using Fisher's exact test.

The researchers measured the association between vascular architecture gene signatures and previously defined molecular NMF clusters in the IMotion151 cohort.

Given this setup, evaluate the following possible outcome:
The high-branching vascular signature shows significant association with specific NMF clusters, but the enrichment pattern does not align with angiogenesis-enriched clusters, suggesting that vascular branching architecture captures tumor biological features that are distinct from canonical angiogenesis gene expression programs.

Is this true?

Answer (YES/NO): NO